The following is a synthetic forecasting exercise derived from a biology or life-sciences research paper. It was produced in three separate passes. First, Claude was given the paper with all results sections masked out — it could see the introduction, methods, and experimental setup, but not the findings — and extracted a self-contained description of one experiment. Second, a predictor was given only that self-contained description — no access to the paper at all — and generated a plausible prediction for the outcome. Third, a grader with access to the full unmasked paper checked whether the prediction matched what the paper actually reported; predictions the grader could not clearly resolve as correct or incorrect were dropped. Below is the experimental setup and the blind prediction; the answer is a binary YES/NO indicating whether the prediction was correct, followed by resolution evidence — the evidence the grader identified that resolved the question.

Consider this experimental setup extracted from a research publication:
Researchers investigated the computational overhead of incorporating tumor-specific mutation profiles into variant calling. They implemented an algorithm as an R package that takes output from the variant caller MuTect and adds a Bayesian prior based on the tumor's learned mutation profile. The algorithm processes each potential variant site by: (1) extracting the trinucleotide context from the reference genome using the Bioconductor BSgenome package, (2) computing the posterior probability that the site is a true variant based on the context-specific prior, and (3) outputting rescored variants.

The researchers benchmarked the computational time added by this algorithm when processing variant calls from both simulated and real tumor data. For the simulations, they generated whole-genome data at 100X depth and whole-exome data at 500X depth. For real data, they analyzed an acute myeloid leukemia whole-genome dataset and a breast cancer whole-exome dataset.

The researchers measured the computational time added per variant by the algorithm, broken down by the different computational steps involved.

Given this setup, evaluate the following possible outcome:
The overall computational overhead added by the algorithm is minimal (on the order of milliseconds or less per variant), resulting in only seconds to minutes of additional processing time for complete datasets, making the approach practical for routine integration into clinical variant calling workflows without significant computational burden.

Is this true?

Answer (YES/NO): NO